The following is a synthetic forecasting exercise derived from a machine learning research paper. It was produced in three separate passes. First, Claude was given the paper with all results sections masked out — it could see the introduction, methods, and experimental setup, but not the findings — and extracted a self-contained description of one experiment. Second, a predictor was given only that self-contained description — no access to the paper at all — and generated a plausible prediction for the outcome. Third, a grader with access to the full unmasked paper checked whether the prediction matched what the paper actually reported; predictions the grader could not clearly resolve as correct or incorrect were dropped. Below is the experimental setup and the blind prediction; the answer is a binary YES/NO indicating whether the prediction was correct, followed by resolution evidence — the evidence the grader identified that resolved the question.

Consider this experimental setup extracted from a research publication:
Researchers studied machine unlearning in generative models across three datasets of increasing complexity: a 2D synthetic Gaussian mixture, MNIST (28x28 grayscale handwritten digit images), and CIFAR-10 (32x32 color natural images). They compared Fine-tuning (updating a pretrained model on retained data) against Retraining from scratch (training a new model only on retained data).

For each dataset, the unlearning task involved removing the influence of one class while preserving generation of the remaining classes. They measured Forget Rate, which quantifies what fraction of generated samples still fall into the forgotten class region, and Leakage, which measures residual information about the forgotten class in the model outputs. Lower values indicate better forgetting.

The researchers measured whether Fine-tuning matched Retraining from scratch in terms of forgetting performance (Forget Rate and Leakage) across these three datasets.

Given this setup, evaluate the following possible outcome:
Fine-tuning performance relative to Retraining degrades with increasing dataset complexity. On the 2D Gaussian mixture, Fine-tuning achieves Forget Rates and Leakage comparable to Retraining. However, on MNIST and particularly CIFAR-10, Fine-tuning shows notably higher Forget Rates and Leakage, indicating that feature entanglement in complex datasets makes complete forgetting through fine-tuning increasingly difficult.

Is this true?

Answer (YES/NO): NO